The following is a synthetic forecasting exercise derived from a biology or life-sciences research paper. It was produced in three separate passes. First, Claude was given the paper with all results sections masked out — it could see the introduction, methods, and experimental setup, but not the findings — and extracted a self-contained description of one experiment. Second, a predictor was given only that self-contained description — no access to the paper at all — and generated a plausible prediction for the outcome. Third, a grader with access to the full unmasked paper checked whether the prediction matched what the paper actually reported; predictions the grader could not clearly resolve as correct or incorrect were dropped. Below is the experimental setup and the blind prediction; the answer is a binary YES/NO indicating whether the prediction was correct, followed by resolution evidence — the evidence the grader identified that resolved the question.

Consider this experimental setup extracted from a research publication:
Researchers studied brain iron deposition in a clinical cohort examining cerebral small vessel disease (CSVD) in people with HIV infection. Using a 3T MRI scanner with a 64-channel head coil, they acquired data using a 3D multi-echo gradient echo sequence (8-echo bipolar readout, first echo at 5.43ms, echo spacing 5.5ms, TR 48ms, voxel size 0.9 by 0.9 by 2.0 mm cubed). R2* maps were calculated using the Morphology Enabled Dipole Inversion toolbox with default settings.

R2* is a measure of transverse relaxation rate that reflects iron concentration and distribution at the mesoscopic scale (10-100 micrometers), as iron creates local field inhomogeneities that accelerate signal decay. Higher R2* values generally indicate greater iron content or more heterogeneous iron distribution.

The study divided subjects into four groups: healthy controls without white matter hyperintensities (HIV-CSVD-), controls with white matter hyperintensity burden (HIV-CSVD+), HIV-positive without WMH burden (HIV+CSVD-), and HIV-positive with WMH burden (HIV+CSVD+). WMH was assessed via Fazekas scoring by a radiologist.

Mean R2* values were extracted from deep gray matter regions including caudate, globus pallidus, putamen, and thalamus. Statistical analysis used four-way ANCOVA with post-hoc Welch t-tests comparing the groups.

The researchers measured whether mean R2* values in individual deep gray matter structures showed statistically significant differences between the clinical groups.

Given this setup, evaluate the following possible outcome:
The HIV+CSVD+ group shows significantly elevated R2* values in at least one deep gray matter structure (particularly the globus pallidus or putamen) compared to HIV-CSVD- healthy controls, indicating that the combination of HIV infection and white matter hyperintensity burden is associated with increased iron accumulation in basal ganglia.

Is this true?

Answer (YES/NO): NO